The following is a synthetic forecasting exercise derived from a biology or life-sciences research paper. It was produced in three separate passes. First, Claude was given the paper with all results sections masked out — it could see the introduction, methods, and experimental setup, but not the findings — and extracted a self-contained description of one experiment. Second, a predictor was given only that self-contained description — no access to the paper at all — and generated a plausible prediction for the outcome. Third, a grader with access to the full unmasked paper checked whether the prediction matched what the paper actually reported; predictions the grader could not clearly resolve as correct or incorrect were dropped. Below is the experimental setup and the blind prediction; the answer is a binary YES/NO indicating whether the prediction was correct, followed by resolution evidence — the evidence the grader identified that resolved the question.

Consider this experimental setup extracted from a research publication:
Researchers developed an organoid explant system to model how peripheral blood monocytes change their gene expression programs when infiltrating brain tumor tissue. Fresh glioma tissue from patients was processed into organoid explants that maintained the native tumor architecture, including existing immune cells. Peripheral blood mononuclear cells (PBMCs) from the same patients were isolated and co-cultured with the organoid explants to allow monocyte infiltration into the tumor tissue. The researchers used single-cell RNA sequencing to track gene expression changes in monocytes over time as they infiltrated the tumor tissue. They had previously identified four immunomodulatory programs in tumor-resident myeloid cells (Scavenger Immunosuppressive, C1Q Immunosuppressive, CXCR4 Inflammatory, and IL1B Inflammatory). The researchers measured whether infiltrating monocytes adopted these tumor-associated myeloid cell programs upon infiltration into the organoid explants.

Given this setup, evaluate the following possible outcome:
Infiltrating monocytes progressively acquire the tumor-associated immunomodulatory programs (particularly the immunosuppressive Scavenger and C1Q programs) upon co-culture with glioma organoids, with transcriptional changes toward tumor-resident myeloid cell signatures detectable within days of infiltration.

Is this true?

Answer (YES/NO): NO